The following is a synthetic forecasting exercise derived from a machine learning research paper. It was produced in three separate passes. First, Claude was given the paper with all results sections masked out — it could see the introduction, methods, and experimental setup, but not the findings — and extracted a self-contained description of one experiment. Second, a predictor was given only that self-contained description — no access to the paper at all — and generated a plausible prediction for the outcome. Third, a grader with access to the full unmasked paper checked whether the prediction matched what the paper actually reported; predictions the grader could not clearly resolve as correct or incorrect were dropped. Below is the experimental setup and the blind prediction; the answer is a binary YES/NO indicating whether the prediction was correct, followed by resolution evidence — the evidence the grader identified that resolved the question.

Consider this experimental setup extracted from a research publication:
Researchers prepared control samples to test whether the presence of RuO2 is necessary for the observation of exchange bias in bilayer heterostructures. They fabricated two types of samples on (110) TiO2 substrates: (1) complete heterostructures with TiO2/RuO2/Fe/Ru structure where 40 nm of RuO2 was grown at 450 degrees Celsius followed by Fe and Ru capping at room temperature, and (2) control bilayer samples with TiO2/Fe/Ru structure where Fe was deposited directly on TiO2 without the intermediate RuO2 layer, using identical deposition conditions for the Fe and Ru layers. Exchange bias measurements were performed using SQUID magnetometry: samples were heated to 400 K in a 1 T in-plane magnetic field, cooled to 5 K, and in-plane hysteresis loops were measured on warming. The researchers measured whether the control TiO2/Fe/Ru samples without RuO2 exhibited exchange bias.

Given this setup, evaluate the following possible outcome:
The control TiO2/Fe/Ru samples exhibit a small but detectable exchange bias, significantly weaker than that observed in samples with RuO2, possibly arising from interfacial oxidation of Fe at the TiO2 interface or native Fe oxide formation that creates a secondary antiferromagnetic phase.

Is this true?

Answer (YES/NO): YES